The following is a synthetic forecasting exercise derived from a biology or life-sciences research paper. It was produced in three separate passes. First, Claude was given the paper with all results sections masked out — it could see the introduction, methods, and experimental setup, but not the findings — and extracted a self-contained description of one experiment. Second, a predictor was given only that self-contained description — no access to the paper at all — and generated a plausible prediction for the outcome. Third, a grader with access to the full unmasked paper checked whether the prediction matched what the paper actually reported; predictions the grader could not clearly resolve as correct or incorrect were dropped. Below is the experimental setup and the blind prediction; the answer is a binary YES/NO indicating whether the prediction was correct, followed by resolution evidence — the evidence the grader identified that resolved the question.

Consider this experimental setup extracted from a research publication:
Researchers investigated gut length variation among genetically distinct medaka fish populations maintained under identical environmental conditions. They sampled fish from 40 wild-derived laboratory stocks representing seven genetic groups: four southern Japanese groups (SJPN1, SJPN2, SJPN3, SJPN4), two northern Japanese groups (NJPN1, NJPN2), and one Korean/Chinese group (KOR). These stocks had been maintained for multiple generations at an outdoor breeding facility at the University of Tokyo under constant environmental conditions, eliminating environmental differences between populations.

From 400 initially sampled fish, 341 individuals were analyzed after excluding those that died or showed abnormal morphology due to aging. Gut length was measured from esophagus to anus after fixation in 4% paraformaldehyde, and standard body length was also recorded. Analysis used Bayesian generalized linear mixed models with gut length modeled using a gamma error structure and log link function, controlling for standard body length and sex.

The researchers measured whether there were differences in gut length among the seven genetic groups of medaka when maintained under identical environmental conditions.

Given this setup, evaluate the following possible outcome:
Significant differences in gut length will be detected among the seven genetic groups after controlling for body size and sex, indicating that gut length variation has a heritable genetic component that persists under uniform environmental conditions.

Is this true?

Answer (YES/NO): YES